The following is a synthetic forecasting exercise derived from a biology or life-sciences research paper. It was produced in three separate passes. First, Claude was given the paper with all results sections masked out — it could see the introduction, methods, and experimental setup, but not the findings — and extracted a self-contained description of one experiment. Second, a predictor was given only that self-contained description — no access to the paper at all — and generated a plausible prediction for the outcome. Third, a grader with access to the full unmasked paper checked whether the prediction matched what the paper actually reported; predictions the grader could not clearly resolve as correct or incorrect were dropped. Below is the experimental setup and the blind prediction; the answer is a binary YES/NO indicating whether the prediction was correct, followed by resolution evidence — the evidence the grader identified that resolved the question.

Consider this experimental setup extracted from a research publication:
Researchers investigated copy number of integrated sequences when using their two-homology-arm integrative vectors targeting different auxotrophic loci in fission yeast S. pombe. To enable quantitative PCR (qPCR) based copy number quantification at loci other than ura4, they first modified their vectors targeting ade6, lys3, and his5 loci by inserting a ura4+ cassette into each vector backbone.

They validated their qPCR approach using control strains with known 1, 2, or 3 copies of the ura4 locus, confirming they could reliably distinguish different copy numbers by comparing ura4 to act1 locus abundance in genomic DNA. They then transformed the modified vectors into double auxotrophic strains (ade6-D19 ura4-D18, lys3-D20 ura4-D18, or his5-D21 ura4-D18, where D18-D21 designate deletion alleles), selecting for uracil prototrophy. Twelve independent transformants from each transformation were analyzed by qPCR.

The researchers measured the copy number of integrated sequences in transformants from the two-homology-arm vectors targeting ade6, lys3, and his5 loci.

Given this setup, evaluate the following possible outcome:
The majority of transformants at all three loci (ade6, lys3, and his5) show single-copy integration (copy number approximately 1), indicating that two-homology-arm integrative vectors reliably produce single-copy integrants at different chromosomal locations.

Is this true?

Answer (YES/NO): YES